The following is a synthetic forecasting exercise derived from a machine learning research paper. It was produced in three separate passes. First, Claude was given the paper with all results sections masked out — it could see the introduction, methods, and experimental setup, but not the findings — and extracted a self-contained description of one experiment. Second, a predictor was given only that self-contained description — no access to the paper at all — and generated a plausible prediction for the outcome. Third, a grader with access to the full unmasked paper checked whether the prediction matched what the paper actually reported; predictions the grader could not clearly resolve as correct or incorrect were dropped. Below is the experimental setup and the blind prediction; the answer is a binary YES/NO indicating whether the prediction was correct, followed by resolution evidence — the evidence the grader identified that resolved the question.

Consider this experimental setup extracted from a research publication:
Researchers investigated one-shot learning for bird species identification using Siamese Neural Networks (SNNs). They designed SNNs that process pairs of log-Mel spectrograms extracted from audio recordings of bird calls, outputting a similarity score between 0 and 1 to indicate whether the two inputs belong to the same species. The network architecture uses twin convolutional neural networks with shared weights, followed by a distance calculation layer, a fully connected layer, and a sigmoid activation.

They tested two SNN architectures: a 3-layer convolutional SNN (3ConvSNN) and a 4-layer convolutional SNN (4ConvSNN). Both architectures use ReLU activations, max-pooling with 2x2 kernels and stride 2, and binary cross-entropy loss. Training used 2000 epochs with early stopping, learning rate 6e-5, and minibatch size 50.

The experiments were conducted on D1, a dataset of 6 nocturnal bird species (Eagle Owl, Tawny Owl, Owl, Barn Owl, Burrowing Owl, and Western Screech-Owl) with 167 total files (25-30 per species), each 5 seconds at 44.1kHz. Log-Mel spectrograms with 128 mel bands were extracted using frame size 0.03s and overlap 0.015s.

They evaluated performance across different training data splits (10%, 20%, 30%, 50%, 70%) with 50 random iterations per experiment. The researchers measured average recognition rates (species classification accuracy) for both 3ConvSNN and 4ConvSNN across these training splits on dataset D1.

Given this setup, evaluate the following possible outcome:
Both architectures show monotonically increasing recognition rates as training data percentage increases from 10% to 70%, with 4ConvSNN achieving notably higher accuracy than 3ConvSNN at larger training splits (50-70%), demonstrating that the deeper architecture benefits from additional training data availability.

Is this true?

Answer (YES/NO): NO